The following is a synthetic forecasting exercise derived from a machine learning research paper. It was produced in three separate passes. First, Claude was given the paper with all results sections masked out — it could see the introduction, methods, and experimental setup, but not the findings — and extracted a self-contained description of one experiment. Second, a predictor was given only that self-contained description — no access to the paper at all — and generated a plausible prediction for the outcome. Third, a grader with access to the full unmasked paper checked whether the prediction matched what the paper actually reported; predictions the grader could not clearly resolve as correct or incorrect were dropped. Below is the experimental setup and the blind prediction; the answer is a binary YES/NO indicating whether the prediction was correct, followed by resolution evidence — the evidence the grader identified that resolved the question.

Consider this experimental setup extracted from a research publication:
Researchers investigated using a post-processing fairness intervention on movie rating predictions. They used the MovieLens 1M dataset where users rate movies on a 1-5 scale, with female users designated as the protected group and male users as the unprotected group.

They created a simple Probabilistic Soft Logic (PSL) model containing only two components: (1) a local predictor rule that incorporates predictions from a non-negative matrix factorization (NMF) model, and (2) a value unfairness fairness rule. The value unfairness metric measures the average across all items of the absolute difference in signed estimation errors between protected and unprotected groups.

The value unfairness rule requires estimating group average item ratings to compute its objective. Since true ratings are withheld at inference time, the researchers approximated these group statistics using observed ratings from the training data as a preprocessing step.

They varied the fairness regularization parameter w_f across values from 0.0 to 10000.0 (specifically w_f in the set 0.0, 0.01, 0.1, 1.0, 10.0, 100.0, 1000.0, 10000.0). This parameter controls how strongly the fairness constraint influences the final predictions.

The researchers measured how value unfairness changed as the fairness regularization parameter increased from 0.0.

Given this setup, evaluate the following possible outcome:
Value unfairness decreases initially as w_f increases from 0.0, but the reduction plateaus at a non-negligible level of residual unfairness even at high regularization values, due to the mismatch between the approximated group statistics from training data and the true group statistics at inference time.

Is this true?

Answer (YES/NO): NO